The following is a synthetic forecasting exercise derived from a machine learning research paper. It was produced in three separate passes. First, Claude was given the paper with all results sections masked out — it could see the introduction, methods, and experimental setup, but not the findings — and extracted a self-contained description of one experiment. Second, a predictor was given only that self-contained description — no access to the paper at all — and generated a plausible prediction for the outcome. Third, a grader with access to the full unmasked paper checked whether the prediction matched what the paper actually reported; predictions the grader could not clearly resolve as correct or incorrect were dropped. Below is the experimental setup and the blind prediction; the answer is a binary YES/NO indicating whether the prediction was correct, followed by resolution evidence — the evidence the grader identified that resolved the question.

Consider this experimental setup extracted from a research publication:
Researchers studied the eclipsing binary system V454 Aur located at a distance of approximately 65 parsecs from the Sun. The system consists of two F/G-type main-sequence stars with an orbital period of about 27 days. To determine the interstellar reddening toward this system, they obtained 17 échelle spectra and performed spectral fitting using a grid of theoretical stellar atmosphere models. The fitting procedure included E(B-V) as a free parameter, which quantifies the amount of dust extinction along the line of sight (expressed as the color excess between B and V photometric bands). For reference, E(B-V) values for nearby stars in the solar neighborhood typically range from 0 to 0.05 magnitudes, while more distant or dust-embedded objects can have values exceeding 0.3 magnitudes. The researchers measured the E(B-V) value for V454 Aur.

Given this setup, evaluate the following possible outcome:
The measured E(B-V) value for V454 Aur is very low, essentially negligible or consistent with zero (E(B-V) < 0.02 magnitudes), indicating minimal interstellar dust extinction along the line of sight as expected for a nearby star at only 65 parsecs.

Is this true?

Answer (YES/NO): YES